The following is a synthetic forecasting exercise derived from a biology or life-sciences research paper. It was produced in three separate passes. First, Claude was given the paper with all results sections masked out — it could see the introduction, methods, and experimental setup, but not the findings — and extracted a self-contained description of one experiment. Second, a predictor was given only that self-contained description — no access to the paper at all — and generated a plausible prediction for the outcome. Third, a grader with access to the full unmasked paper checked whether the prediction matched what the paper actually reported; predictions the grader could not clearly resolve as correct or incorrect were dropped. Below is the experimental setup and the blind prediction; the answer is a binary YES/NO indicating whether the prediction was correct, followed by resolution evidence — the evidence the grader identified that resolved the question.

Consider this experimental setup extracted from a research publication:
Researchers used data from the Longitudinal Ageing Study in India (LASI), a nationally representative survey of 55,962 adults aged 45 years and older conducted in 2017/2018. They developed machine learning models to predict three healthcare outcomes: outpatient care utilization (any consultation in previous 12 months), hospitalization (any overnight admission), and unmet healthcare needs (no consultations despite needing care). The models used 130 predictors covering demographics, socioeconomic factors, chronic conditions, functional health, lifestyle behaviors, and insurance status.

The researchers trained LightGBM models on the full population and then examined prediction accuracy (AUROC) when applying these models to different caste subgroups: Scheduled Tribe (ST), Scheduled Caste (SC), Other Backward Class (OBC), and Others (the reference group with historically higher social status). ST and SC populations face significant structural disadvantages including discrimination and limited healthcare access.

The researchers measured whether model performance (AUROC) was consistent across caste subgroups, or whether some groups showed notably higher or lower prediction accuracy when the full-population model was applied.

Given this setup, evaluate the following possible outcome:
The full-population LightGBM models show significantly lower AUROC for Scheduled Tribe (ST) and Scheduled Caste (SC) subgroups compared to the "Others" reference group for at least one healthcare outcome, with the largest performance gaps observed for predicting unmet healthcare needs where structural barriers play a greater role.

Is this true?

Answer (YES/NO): NO